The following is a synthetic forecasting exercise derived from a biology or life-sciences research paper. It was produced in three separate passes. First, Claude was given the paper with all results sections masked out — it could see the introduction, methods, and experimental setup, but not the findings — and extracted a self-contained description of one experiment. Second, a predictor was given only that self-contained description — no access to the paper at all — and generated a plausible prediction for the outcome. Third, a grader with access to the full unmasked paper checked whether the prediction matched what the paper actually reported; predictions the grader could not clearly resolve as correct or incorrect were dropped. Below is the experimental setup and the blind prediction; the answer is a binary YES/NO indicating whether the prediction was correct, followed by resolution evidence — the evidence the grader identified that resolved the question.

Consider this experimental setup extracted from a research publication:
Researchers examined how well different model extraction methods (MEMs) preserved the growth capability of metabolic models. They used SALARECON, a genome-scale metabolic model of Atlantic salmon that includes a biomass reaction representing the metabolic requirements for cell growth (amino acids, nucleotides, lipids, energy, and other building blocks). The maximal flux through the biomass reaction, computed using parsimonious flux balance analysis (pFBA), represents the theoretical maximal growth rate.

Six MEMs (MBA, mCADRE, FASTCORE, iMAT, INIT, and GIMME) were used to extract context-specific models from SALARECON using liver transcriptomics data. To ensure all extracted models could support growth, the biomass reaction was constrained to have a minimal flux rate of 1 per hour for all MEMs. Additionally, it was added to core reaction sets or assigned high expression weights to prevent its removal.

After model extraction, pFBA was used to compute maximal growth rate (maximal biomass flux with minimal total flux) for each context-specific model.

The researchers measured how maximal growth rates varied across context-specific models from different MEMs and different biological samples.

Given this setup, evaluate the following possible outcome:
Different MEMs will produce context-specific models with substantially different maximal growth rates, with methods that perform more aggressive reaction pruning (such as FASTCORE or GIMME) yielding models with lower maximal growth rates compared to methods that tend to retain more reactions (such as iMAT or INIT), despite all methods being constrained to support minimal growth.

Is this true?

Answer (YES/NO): NO